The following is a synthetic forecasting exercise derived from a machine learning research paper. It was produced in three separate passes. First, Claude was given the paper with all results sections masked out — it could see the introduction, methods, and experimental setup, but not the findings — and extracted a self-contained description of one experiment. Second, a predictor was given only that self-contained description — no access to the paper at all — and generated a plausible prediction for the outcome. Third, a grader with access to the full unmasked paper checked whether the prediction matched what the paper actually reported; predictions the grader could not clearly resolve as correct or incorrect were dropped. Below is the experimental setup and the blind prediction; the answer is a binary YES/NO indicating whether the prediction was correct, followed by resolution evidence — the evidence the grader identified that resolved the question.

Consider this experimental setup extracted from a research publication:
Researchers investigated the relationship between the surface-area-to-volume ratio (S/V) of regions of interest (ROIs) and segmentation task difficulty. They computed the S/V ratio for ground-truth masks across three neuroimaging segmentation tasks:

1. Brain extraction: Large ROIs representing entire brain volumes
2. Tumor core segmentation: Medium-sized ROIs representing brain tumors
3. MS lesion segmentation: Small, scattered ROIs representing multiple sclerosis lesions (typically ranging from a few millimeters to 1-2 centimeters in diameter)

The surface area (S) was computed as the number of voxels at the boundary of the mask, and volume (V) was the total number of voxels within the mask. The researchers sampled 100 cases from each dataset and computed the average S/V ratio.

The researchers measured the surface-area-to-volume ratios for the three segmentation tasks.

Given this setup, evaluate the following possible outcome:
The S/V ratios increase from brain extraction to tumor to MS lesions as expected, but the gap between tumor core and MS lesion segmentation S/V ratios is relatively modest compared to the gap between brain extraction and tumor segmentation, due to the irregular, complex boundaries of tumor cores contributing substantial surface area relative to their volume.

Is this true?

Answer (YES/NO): NO